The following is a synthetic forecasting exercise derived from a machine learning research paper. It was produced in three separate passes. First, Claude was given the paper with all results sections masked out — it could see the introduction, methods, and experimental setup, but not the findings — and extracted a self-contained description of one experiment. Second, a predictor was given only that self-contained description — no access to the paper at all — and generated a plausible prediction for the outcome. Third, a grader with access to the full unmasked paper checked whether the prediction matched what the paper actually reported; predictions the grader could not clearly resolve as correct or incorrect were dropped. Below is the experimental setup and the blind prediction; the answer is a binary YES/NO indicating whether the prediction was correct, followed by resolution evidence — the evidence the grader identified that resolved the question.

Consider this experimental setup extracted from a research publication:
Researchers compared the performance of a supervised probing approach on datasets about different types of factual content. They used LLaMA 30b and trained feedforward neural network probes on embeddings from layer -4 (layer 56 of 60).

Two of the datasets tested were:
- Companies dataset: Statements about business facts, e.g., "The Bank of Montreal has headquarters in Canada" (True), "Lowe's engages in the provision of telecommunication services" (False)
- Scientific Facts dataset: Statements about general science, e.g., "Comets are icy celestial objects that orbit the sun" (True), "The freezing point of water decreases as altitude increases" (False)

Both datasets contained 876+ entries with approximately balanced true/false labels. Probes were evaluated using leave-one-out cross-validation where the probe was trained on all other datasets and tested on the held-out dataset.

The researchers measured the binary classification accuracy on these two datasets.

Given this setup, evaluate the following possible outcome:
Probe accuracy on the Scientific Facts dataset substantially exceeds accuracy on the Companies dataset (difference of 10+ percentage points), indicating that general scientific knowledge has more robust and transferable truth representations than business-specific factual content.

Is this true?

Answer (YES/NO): NO